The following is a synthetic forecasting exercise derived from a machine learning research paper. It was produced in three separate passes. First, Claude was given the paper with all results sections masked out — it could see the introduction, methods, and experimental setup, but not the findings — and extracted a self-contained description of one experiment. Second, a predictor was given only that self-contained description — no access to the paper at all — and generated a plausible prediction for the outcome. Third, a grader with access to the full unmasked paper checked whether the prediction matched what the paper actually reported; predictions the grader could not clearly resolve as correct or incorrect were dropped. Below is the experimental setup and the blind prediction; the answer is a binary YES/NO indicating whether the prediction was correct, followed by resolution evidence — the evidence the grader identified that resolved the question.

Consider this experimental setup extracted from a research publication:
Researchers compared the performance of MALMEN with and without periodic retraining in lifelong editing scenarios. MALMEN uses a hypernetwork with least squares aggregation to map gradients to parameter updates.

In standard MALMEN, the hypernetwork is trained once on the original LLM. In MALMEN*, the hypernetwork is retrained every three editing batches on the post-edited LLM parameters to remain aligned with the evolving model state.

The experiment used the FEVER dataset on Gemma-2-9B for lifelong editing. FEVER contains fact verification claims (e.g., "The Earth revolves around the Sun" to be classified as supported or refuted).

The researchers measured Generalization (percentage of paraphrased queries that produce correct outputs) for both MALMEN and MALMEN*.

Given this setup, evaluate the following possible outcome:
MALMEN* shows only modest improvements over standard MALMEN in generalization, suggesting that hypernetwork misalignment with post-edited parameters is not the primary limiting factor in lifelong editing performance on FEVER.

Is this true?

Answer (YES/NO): NO